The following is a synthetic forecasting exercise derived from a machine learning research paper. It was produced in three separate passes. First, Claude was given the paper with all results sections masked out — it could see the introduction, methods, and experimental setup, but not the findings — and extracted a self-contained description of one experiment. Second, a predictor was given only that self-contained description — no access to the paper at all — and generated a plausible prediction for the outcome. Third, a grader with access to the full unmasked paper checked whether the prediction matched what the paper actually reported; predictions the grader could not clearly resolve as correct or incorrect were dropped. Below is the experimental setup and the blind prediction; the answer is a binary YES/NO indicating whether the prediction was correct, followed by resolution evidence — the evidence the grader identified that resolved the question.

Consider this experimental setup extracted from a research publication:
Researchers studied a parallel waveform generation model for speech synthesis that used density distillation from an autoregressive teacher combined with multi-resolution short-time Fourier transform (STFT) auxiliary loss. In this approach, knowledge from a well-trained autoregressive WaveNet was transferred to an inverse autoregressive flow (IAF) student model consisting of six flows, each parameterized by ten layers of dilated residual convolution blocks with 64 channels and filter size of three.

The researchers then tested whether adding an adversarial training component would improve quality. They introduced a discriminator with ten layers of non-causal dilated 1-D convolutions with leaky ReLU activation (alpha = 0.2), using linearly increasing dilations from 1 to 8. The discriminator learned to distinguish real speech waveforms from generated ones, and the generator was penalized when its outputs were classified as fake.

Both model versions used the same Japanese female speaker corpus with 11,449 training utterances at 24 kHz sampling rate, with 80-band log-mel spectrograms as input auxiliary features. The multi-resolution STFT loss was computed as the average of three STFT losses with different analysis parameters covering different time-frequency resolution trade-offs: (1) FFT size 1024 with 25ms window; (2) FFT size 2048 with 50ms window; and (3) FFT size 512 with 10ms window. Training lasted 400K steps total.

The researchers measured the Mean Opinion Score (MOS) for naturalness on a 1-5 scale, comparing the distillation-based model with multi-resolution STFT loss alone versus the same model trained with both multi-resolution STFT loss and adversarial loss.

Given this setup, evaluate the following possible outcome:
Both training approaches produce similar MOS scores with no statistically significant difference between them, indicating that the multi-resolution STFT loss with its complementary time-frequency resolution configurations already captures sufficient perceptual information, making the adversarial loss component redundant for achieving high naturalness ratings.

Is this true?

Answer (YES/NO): YES